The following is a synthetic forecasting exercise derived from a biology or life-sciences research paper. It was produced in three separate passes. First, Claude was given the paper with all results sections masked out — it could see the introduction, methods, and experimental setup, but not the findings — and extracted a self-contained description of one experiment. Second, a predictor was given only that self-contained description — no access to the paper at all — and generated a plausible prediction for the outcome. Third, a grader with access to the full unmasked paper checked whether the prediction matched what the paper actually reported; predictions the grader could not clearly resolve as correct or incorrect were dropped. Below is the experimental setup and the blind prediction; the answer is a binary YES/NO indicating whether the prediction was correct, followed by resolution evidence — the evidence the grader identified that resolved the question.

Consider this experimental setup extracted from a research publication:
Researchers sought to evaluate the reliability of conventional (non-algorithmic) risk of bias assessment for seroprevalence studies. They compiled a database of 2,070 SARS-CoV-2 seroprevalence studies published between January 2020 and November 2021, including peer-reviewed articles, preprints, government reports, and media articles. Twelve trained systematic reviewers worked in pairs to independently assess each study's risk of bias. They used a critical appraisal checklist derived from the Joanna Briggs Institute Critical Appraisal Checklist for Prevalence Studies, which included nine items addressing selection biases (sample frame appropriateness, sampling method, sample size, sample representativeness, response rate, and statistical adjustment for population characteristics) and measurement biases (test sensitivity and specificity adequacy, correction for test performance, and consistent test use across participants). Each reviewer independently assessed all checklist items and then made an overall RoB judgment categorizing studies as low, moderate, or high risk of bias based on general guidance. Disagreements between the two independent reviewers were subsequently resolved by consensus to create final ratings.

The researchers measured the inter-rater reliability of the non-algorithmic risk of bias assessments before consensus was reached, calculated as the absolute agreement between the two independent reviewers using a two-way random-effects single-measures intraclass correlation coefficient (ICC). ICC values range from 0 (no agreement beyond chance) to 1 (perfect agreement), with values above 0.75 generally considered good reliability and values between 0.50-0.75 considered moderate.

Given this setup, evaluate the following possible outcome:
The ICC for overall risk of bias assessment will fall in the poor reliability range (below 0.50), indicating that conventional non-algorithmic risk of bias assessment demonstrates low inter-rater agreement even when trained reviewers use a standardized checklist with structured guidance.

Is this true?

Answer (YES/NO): NO